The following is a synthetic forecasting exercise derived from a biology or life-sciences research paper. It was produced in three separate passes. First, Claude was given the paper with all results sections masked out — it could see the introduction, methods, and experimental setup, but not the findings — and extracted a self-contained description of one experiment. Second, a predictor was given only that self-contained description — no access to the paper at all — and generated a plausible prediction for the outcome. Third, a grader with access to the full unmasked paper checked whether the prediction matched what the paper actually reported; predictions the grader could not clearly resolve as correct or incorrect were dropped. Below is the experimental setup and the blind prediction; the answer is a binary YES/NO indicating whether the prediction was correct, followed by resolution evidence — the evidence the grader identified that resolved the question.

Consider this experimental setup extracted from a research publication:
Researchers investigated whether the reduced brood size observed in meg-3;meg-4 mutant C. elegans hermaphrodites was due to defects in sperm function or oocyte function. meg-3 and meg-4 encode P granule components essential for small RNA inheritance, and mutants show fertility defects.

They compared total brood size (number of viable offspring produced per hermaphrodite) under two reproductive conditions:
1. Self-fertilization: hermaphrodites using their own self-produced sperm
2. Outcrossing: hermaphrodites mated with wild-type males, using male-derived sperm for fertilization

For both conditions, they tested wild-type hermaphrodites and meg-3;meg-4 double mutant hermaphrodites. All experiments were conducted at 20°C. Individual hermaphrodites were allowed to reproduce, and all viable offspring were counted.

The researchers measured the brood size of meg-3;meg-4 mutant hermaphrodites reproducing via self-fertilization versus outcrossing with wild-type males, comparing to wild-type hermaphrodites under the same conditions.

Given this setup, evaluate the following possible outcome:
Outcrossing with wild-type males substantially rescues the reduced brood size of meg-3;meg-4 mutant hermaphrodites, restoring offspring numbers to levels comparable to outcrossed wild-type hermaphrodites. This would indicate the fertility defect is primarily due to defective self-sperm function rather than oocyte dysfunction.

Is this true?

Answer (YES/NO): YES